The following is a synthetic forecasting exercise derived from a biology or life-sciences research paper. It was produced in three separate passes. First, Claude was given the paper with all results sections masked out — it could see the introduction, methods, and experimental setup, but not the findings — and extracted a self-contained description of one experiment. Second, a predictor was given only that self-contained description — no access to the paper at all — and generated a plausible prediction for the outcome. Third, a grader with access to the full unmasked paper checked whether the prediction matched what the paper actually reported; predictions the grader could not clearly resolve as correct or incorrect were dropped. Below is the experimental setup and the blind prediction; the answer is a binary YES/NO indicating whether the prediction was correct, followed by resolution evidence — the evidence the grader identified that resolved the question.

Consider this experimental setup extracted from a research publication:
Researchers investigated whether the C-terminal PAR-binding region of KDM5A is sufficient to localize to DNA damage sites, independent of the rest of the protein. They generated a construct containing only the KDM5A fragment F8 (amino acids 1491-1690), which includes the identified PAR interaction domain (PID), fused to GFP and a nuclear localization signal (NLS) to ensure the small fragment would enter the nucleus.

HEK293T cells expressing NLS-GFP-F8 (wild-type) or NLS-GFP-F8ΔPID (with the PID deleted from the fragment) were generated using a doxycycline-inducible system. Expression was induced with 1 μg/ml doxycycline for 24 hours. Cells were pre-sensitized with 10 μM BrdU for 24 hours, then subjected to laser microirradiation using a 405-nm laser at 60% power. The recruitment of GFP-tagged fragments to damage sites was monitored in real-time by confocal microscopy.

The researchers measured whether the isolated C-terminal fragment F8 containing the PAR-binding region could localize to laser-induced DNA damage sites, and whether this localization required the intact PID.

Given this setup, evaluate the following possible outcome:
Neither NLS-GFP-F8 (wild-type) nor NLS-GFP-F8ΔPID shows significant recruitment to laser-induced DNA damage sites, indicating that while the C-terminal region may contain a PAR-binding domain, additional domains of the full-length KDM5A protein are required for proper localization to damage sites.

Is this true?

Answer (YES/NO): NO